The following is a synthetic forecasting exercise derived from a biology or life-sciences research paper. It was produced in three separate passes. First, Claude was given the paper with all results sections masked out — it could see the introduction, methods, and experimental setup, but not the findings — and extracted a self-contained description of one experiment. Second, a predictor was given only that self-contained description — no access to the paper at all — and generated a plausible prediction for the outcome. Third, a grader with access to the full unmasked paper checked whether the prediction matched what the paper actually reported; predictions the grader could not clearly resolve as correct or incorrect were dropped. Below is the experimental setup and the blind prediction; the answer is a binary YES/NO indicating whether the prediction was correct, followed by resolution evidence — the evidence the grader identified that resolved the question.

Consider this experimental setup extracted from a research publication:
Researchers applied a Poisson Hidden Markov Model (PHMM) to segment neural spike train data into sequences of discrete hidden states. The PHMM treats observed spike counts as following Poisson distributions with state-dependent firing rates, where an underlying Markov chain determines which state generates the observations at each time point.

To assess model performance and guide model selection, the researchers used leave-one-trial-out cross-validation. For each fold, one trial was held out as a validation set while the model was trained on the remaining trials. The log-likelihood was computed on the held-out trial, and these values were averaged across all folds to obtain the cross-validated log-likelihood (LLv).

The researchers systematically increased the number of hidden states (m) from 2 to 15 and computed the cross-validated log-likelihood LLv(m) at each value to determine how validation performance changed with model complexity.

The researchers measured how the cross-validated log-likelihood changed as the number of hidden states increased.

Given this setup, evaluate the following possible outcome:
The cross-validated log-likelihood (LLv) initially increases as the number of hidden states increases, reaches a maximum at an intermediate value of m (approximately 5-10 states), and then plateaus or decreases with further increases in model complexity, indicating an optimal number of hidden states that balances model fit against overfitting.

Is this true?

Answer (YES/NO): NO